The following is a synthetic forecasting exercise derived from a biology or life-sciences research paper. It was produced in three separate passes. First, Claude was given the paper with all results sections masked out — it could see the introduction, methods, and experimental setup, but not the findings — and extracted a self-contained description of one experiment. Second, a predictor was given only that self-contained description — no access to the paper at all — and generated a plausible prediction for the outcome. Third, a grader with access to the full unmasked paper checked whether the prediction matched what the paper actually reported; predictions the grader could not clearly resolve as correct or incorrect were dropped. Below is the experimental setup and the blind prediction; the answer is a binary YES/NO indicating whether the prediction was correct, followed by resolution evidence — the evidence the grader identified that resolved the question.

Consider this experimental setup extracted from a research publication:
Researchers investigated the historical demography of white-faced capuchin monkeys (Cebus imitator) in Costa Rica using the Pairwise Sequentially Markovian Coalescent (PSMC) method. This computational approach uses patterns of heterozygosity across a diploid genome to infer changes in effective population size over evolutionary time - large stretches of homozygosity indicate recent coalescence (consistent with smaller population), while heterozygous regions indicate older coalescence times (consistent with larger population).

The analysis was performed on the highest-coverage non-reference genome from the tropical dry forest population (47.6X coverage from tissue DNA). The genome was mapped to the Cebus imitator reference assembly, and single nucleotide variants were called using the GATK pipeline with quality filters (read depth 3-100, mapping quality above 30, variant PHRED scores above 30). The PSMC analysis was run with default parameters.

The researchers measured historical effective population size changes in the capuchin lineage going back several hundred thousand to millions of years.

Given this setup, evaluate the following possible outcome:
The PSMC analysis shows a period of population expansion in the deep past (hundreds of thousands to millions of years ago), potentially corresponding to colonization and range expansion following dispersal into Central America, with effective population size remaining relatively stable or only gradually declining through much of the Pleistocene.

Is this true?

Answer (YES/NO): NO